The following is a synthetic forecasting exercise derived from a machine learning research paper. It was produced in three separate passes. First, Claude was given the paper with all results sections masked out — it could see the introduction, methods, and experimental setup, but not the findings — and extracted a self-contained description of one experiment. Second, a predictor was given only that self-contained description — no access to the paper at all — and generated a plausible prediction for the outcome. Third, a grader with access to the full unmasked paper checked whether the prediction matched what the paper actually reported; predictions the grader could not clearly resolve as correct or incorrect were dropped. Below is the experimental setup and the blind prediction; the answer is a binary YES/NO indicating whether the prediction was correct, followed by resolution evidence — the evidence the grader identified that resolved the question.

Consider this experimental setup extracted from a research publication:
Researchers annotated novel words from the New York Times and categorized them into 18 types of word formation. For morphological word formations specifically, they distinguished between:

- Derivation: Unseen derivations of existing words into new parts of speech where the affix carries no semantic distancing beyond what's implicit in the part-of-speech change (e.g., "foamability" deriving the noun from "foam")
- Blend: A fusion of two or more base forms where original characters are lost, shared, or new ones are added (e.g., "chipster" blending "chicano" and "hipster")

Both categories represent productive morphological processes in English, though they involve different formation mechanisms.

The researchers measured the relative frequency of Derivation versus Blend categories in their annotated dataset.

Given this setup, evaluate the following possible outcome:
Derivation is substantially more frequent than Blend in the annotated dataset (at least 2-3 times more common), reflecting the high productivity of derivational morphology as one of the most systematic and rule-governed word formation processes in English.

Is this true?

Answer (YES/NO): NO